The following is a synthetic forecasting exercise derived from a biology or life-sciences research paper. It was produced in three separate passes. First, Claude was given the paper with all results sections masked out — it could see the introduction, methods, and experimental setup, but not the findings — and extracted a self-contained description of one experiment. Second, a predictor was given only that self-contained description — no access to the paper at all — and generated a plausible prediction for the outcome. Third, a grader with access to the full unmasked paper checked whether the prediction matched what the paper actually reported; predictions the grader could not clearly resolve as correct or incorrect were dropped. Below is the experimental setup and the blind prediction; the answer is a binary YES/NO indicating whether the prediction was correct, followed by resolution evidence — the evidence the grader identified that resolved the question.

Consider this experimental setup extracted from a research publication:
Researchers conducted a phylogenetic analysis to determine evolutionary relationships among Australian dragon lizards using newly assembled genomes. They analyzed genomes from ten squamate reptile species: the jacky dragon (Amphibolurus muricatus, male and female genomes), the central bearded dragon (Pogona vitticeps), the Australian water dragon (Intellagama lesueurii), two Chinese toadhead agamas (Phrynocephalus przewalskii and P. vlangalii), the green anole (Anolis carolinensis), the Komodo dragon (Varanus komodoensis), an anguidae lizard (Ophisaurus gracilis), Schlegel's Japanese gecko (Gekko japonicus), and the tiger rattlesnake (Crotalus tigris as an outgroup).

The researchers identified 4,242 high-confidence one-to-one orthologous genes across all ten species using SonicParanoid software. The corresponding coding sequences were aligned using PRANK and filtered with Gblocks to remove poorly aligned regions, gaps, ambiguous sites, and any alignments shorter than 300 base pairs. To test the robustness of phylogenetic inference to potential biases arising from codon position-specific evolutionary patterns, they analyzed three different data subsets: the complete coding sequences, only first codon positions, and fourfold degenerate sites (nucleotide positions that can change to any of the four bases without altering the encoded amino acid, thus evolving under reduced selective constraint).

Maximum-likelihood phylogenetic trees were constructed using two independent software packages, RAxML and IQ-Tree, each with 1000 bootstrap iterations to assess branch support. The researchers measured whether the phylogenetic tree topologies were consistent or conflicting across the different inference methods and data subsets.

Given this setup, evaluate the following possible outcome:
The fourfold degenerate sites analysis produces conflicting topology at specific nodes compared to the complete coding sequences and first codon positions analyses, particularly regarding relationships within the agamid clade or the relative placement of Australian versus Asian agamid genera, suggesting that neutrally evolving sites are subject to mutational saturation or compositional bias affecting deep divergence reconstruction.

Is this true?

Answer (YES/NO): NO